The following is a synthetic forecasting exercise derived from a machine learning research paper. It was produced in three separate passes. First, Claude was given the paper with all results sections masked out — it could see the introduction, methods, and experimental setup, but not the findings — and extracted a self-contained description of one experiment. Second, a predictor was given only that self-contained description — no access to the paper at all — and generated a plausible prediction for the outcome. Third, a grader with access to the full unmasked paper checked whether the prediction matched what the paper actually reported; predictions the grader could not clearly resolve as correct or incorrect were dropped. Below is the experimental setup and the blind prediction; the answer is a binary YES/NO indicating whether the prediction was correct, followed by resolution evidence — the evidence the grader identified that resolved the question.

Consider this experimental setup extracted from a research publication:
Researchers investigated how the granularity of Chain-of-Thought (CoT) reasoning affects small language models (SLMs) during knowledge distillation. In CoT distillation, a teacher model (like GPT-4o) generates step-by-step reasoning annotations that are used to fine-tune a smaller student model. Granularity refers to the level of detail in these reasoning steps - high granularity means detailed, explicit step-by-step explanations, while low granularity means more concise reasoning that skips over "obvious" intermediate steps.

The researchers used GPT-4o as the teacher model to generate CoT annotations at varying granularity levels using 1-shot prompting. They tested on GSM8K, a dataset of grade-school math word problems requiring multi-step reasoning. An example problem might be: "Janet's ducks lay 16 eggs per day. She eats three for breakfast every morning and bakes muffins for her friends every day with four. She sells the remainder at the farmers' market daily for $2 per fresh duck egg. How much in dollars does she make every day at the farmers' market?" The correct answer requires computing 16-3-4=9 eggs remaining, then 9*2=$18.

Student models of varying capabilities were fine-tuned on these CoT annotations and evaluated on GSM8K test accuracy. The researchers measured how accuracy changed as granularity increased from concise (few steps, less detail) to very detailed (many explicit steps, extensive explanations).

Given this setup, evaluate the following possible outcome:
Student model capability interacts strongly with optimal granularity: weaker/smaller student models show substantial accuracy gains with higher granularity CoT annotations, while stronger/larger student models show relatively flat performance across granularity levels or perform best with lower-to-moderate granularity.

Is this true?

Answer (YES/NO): NO